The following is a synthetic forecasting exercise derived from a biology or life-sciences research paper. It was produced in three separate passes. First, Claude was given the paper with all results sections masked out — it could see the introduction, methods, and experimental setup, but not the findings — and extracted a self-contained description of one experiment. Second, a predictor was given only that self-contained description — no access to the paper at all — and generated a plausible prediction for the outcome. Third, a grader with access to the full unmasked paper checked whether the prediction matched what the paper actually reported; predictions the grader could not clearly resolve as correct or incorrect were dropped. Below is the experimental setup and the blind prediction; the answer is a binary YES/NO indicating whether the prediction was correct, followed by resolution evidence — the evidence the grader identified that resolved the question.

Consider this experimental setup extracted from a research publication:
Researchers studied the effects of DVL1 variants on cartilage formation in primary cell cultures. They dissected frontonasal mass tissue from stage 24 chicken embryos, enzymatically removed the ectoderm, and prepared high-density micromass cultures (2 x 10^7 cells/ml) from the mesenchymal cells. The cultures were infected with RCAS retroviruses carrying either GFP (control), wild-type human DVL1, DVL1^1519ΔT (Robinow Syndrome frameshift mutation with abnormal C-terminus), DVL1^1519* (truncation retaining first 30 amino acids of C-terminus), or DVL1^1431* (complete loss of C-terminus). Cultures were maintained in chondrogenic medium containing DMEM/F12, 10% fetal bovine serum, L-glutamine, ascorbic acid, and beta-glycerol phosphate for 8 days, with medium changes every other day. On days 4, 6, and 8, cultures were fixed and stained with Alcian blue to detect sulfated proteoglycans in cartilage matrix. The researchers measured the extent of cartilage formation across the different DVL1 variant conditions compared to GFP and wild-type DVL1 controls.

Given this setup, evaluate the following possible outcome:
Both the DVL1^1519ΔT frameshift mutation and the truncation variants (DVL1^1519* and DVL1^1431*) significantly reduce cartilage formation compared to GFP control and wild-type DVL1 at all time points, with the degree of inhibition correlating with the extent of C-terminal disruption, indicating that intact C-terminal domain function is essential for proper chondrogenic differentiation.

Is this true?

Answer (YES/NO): NO